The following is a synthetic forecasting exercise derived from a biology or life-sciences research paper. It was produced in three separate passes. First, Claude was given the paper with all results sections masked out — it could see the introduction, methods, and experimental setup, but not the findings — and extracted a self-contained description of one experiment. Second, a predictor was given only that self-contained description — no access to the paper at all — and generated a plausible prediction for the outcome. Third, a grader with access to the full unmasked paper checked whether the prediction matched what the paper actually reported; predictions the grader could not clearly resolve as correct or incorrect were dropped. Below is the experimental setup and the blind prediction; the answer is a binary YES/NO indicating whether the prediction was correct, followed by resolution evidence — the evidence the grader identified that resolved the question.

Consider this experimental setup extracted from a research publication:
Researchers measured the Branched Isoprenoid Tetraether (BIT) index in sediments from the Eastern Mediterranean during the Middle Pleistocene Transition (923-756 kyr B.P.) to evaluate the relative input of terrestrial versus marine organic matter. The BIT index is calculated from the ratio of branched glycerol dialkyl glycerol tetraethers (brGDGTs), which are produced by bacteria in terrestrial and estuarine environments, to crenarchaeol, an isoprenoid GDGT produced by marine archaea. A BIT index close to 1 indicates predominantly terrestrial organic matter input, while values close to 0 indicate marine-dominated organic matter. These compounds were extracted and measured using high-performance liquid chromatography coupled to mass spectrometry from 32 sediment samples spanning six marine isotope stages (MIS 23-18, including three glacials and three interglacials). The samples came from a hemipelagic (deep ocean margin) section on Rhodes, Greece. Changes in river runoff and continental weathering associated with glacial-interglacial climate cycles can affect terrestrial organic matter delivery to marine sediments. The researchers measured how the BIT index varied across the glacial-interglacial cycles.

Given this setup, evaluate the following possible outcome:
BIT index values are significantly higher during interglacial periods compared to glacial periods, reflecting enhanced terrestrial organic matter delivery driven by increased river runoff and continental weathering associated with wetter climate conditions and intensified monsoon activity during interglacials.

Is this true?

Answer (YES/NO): NO